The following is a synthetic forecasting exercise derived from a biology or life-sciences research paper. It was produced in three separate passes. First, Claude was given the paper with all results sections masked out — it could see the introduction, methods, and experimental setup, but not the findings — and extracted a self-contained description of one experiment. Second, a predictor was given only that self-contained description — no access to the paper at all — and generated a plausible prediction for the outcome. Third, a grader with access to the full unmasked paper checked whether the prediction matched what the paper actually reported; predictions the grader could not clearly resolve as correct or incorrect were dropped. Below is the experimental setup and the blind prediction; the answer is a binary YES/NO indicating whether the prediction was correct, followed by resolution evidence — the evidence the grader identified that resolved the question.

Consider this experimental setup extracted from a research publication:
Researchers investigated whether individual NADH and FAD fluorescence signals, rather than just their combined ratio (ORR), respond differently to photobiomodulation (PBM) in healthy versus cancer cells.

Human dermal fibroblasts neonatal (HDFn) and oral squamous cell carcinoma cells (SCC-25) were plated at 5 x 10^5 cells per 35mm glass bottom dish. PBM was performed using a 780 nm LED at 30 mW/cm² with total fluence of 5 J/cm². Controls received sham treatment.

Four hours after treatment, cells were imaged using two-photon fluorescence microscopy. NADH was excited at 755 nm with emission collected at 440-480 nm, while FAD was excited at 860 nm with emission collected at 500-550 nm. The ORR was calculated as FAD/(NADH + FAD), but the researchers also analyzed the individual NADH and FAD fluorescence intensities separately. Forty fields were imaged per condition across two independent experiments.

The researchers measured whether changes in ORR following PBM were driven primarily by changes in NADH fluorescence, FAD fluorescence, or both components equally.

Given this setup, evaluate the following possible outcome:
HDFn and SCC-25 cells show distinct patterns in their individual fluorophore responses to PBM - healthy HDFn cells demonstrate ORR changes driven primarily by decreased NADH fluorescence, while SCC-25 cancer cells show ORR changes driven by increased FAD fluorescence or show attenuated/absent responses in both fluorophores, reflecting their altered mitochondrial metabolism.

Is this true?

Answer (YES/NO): NO